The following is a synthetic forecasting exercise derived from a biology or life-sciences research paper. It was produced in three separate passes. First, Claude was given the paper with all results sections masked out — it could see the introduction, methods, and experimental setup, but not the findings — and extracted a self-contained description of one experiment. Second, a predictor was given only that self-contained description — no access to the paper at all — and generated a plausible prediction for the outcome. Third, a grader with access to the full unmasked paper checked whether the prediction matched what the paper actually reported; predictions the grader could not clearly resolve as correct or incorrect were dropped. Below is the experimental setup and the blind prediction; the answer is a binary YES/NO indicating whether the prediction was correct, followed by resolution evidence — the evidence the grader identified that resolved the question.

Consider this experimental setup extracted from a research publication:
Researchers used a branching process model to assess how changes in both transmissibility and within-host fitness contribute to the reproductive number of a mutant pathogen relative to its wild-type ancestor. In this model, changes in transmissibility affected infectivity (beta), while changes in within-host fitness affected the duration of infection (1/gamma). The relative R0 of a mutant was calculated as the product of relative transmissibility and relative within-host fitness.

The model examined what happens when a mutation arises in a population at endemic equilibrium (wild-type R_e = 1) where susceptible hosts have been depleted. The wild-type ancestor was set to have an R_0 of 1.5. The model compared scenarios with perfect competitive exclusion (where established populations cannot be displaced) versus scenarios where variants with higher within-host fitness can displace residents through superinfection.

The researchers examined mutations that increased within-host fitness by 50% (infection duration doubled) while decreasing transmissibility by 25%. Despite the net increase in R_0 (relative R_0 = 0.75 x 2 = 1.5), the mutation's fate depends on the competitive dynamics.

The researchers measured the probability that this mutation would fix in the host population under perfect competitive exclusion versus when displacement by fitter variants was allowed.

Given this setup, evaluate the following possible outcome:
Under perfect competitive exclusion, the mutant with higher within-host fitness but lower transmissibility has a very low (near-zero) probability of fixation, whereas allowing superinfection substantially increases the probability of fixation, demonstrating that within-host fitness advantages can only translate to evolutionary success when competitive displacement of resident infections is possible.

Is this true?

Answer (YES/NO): NO